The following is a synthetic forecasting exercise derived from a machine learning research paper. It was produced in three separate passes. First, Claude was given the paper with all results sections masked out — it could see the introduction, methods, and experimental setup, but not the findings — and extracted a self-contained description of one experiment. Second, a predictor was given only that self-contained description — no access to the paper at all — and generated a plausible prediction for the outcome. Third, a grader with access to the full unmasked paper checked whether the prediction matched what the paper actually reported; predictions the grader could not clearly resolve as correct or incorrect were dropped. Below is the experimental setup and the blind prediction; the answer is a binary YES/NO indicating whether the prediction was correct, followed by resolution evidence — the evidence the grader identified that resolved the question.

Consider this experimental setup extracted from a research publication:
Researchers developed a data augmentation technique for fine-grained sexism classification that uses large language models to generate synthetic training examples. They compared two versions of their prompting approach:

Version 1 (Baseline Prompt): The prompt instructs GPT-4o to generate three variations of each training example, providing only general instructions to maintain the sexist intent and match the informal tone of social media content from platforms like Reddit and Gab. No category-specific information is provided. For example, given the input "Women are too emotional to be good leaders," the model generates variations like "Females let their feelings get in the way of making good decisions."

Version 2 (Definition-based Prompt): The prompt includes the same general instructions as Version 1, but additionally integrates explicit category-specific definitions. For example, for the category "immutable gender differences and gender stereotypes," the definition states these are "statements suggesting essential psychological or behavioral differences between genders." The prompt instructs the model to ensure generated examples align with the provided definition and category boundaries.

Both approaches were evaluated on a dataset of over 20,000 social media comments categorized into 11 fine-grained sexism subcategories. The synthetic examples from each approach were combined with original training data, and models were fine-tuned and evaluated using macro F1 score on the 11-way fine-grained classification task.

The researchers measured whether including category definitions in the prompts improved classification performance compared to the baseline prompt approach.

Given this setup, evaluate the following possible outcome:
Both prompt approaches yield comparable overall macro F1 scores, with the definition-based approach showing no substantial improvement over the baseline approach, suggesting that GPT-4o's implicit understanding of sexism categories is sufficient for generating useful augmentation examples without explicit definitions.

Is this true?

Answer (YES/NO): NO